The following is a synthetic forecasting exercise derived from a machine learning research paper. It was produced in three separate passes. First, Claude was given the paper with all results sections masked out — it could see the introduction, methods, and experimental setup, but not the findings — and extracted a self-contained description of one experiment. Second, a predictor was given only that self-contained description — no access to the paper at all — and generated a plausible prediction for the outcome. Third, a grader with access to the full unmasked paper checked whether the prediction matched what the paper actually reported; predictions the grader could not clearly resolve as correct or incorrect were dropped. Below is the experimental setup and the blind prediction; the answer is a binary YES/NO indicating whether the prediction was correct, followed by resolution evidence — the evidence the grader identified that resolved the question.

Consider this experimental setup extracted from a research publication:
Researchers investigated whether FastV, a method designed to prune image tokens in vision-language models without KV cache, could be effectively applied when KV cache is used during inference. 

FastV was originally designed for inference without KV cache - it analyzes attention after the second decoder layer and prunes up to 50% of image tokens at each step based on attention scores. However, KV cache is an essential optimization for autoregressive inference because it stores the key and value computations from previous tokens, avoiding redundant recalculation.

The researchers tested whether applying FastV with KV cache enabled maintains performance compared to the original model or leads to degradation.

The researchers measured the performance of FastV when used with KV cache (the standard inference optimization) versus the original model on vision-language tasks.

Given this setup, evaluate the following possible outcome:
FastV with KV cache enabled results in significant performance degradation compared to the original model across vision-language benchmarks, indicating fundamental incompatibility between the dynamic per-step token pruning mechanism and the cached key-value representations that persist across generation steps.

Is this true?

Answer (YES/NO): YES